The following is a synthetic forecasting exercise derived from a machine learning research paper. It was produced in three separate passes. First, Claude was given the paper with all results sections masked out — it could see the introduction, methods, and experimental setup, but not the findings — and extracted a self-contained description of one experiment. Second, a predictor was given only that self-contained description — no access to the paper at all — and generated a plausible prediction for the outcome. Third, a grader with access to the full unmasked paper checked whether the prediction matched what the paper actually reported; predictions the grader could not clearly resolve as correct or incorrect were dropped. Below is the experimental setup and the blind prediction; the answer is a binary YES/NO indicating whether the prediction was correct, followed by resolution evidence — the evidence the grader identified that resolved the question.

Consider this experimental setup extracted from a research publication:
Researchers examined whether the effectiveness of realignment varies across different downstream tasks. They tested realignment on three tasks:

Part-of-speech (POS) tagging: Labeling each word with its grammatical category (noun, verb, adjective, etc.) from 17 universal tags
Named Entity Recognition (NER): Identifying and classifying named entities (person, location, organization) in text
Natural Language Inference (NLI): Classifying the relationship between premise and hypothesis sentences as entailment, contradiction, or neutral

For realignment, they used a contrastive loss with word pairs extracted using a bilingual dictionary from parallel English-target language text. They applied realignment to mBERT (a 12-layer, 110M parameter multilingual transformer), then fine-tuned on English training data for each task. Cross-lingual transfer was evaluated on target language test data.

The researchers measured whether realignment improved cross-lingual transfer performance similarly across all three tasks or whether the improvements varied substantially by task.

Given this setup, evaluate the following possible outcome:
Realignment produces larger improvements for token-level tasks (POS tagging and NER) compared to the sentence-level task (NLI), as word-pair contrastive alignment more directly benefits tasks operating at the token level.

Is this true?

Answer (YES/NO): NO